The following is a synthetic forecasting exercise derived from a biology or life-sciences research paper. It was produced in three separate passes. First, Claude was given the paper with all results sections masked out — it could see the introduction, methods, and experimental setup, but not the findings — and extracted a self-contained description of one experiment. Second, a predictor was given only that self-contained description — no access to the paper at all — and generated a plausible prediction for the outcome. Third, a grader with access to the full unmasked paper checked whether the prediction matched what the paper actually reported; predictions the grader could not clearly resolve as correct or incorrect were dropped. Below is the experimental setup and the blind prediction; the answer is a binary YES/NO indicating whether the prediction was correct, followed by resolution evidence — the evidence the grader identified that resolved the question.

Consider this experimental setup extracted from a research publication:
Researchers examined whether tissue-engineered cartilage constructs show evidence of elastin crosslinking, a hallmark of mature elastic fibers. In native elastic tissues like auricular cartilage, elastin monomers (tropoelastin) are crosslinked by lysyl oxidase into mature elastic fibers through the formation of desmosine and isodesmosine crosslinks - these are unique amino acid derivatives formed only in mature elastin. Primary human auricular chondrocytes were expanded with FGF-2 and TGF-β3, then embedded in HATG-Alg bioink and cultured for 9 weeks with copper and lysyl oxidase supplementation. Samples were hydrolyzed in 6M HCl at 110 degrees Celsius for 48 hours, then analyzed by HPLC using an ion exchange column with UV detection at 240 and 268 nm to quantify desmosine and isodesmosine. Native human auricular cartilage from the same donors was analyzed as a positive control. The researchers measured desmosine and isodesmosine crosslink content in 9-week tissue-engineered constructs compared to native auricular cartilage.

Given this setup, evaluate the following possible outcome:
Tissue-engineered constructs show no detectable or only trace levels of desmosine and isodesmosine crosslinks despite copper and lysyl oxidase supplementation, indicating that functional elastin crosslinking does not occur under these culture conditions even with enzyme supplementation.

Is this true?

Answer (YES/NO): YES